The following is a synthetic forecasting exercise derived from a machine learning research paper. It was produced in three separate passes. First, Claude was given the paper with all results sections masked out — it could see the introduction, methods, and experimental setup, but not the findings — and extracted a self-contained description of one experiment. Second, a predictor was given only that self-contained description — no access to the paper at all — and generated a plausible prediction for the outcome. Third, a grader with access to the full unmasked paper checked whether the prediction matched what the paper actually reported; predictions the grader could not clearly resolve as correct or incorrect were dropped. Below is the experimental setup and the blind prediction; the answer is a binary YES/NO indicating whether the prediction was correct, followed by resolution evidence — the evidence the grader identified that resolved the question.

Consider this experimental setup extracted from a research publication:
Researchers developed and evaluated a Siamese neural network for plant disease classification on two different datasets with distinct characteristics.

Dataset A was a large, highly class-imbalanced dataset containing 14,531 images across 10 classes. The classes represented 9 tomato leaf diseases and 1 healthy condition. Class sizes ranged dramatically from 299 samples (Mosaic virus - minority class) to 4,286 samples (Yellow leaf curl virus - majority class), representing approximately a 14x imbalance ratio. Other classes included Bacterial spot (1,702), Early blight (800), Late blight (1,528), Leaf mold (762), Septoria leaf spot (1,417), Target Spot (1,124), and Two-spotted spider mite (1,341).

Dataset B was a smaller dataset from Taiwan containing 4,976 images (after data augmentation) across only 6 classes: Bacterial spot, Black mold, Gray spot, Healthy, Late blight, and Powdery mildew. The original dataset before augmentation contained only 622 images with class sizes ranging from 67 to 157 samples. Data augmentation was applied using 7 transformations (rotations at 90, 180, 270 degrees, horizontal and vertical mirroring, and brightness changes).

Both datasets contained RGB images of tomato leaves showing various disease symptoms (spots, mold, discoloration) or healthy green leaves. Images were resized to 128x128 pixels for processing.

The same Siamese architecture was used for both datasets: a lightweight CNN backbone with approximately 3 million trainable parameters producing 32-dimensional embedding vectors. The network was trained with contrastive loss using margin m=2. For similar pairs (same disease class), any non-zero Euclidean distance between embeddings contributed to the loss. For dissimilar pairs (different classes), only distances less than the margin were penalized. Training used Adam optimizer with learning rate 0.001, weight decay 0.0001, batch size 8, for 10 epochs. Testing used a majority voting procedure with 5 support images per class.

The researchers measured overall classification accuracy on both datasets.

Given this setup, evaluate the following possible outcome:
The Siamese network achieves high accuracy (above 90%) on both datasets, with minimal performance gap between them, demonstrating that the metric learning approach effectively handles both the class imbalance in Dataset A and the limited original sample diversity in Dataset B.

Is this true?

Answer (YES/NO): YES